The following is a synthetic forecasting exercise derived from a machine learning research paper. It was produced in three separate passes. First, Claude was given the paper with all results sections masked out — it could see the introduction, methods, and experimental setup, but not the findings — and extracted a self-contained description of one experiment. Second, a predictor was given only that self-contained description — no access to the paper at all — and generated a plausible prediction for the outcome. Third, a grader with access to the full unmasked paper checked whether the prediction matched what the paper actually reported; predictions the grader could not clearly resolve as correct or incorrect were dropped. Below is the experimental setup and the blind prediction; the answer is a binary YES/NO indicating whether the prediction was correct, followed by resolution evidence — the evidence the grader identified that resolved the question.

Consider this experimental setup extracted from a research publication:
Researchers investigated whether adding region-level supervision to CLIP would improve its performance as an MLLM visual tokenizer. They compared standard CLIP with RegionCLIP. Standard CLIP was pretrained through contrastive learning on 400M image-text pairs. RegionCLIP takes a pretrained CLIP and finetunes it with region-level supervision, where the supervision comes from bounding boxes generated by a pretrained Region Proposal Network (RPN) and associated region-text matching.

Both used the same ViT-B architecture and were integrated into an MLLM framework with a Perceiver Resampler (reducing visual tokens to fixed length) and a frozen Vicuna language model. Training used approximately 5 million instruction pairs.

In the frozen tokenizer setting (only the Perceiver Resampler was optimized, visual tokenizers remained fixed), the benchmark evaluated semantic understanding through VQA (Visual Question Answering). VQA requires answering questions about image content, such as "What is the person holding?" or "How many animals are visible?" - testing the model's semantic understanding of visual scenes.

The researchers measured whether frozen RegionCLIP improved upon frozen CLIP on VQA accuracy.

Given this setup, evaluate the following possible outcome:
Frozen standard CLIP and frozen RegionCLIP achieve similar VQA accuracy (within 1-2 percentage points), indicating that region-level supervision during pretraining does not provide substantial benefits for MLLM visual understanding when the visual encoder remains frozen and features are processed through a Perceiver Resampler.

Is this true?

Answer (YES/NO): NO